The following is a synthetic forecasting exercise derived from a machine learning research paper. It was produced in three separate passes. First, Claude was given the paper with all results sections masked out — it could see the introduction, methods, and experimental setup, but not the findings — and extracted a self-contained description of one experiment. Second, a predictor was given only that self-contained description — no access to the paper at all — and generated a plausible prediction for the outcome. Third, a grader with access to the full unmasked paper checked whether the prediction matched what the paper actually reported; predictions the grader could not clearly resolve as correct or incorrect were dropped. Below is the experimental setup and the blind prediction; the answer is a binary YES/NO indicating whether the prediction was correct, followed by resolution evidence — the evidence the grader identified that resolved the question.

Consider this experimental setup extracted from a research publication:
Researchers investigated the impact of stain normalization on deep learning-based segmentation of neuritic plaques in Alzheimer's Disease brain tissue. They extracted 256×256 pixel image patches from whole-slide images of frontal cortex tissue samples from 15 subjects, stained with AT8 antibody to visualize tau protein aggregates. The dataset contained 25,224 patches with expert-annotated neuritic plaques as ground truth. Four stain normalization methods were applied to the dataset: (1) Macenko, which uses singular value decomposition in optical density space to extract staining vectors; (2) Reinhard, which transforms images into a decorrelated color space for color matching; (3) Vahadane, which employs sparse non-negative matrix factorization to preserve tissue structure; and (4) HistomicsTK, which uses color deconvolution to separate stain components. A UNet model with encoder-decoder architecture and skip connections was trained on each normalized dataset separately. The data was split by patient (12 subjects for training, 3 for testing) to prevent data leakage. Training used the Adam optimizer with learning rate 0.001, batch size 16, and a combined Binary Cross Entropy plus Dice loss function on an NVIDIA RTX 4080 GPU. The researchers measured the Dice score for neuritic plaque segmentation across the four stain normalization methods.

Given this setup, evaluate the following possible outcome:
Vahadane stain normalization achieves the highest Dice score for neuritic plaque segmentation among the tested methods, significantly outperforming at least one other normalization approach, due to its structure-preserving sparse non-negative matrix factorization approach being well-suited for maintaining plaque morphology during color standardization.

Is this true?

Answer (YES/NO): YES